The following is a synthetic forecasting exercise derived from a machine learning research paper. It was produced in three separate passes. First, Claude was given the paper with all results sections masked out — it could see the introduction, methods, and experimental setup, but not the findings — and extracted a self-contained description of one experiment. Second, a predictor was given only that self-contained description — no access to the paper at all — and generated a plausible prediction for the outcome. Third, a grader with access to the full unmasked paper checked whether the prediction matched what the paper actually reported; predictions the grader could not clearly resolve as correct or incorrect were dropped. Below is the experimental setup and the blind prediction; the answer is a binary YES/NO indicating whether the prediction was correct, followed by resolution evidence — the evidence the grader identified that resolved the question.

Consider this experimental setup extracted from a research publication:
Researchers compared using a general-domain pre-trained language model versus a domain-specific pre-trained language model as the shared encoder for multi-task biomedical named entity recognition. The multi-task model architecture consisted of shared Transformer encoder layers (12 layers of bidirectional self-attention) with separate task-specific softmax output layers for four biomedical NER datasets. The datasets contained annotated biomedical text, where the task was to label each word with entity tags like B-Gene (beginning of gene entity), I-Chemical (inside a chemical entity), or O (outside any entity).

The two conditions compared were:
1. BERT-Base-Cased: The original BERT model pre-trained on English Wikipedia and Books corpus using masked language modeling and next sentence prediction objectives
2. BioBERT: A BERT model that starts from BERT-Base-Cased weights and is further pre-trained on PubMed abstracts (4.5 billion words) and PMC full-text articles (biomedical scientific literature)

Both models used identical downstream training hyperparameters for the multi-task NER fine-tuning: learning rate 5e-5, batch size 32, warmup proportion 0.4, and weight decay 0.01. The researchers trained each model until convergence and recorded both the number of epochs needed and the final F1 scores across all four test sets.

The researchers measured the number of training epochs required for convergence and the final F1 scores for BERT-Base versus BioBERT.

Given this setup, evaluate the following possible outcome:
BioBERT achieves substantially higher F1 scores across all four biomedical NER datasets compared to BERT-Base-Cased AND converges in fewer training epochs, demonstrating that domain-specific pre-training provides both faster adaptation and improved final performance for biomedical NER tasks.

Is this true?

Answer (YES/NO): NO